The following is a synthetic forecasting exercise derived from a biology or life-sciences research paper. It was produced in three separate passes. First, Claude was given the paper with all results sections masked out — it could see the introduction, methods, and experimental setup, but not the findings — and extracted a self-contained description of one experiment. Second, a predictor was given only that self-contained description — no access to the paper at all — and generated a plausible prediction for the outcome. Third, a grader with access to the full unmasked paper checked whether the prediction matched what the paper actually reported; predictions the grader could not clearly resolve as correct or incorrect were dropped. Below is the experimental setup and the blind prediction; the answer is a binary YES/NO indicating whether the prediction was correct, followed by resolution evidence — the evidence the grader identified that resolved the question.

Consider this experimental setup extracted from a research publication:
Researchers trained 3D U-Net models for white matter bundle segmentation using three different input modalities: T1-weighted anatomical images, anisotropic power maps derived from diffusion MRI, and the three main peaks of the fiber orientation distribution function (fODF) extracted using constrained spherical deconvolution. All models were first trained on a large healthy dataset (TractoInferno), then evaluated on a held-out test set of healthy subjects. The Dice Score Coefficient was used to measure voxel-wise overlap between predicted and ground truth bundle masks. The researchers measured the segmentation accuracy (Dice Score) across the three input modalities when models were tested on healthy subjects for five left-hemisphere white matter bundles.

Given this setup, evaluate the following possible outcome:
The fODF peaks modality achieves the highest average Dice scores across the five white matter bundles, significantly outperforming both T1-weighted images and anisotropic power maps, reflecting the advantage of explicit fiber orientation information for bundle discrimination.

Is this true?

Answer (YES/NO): NO